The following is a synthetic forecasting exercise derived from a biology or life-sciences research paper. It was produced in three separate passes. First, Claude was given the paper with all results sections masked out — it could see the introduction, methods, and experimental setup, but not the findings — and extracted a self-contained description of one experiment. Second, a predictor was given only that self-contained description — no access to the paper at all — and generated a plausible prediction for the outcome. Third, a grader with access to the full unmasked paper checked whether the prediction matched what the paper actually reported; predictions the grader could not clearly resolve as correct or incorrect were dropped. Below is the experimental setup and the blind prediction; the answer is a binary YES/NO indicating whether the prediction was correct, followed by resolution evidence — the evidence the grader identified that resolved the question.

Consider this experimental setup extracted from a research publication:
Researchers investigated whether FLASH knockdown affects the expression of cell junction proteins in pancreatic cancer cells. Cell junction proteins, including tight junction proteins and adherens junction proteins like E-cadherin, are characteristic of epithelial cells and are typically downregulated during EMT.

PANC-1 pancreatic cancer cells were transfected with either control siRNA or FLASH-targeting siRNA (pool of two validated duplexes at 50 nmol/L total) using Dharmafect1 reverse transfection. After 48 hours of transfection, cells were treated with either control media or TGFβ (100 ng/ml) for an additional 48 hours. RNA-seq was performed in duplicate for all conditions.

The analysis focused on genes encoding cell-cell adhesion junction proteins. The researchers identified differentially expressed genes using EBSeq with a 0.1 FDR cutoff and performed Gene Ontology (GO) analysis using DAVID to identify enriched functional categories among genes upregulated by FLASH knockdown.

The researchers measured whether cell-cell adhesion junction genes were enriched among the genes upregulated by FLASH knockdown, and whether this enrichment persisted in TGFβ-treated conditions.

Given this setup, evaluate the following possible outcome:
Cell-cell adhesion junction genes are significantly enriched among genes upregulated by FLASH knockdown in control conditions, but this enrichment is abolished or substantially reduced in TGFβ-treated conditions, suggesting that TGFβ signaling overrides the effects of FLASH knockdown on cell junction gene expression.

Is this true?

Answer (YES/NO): NO